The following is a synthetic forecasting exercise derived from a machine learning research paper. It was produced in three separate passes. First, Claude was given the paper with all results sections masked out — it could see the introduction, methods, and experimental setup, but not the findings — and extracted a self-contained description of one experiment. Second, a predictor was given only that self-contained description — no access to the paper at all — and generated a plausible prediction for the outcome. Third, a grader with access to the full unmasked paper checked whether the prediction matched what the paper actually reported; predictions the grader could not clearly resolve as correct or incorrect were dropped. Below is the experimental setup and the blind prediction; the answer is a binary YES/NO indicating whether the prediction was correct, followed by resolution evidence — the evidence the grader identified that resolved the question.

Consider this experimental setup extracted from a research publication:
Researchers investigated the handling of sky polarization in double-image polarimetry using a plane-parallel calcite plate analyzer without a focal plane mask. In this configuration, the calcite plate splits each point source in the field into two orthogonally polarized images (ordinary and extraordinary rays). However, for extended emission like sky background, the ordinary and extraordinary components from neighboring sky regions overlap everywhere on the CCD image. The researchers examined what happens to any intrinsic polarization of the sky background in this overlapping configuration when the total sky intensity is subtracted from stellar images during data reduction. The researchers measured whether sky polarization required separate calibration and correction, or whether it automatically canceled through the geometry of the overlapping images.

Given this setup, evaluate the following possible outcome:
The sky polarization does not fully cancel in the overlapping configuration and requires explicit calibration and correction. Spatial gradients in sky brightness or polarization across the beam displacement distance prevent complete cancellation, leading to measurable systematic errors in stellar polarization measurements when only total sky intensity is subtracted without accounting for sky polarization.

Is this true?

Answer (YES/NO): NO